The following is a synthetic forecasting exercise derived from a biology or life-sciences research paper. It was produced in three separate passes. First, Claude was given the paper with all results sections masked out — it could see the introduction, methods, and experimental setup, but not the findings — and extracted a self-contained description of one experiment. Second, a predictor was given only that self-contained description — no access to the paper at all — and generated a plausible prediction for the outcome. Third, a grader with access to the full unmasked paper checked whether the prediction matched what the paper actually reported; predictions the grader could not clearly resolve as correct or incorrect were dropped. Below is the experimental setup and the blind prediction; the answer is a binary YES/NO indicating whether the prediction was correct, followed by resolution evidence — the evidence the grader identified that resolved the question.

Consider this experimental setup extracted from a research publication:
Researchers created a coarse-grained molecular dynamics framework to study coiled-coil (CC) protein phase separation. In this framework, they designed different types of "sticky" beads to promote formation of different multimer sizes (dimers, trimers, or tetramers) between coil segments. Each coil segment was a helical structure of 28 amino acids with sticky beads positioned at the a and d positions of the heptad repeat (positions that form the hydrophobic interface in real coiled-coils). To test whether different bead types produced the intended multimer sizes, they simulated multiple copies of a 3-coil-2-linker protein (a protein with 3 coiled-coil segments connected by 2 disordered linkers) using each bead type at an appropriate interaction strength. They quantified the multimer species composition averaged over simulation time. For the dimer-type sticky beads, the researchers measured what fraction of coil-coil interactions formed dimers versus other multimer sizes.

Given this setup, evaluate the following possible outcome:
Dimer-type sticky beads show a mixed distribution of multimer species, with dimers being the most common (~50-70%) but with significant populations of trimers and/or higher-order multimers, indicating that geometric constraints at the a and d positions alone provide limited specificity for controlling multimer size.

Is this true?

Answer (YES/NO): YES